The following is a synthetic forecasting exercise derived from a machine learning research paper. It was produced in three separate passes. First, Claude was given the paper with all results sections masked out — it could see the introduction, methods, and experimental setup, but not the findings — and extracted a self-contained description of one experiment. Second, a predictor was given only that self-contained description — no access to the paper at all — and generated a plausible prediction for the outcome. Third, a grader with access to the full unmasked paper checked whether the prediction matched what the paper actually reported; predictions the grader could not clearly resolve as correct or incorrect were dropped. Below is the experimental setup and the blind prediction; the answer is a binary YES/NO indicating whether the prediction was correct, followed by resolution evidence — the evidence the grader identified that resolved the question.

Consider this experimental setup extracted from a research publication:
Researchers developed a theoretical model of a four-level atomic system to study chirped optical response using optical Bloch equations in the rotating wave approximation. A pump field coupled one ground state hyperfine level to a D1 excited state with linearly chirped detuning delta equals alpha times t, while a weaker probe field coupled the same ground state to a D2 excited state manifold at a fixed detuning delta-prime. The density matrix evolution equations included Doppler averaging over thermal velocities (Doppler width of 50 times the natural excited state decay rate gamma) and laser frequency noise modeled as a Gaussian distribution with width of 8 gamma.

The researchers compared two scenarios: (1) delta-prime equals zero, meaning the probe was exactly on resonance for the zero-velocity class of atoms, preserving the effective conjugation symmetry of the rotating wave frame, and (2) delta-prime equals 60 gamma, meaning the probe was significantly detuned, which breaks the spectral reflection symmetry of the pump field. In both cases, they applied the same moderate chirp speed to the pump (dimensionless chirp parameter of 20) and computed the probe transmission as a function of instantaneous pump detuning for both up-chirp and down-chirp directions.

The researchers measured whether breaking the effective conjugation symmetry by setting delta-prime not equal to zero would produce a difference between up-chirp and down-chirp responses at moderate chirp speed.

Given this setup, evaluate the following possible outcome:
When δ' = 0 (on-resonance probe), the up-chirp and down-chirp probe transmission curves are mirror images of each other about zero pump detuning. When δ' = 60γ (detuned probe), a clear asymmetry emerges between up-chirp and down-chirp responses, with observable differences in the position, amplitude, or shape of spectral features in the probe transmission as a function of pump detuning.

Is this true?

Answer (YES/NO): YES